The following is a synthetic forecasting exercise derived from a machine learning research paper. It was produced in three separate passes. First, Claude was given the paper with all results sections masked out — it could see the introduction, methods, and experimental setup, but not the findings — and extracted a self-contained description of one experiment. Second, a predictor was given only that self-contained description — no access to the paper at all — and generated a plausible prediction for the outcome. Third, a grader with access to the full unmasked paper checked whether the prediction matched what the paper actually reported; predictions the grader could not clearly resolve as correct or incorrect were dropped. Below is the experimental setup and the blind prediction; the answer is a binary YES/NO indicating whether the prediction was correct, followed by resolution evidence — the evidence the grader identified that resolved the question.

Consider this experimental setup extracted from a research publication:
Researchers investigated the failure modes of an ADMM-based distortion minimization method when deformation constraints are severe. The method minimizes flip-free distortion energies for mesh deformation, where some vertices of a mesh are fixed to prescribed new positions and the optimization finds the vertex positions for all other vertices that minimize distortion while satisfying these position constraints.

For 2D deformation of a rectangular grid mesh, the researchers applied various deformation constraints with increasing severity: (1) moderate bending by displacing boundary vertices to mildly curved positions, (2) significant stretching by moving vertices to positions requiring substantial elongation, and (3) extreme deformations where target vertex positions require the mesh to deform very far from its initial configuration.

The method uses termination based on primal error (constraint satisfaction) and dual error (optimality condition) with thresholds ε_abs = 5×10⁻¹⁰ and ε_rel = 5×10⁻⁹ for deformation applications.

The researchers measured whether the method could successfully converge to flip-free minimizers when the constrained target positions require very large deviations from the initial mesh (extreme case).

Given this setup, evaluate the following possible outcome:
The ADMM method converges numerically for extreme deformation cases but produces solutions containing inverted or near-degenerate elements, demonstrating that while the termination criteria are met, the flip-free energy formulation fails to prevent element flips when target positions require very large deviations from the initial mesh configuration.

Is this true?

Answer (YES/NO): NO